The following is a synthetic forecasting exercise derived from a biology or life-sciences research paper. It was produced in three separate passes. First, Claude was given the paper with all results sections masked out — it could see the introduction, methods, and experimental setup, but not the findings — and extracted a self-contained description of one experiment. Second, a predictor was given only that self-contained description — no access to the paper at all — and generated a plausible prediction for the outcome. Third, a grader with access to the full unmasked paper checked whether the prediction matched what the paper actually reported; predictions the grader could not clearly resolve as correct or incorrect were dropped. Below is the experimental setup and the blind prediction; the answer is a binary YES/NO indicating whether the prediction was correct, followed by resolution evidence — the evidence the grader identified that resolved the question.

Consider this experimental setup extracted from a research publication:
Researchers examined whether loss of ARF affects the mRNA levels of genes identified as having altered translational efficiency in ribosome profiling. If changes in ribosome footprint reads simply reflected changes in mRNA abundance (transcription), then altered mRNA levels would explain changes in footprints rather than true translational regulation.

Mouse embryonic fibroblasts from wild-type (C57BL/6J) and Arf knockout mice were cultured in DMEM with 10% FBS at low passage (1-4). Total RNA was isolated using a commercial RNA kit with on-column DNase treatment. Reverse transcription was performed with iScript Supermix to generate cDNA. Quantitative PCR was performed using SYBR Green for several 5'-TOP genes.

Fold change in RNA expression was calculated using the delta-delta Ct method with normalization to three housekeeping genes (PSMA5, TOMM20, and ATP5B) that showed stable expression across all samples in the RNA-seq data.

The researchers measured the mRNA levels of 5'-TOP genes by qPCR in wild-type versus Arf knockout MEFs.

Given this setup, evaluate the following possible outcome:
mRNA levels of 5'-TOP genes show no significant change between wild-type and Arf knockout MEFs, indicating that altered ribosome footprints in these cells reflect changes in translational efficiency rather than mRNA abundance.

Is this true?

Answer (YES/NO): YES